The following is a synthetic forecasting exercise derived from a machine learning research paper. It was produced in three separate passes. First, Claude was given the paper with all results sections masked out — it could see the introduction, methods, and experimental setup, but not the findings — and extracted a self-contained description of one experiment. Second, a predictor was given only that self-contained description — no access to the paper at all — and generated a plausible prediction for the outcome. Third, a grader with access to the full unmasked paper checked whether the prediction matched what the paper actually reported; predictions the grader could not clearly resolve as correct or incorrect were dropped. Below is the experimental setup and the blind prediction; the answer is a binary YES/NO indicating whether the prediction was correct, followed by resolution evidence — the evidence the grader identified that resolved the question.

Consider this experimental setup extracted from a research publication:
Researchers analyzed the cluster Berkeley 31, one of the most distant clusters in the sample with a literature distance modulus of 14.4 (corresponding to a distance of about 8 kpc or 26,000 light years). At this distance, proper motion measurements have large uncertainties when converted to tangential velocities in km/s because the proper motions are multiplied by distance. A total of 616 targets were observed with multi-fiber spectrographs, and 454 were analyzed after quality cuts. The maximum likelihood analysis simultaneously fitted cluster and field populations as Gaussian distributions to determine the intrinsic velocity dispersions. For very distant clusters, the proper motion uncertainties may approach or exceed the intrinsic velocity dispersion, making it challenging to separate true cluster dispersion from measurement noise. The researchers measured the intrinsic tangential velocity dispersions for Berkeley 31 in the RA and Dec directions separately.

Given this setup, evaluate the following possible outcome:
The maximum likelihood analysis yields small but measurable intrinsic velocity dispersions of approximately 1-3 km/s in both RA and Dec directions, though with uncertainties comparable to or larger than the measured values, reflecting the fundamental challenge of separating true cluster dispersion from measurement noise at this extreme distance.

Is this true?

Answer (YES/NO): NO